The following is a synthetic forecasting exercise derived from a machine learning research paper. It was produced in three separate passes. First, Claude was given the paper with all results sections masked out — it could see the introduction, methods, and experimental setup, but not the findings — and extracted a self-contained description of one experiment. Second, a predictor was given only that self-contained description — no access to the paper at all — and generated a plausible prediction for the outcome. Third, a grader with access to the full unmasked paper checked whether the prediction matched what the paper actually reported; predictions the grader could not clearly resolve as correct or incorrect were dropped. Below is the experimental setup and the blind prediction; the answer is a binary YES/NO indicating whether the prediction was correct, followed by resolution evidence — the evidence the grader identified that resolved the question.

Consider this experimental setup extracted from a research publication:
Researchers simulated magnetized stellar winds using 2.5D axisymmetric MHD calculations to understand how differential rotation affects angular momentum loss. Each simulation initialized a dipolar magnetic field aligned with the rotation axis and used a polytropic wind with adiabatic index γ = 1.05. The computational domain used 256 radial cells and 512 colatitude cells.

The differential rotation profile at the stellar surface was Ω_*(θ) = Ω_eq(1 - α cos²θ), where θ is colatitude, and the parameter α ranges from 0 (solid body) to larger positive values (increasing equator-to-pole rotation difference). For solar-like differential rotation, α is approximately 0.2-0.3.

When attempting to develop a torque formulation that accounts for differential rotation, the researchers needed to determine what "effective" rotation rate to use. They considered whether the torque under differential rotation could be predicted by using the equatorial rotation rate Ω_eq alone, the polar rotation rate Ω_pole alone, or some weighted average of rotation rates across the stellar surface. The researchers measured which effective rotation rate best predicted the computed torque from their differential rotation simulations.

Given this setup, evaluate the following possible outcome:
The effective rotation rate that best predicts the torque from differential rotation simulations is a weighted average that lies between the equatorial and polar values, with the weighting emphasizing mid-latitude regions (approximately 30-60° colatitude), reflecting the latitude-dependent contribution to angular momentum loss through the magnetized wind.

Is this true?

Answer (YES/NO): NO